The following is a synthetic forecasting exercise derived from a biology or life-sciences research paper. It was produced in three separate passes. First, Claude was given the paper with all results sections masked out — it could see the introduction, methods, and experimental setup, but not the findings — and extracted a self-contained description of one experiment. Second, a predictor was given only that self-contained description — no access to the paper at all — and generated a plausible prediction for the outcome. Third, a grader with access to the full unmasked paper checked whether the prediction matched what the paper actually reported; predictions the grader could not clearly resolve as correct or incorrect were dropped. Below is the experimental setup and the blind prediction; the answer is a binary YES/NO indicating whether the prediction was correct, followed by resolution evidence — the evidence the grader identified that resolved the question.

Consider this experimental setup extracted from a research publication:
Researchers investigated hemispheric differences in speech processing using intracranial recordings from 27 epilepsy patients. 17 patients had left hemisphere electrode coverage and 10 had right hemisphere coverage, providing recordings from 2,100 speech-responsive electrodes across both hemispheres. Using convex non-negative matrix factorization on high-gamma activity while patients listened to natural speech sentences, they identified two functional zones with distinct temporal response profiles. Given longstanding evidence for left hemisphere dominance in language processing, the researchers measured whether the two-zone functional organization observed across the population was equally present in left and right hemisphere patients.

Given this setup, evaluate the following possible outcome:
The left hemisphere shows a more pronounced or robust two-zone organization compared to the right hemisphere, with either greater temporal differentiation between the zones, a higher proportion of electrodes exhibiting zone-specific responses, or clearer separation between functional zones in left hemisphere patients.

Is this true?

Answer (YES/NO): NO